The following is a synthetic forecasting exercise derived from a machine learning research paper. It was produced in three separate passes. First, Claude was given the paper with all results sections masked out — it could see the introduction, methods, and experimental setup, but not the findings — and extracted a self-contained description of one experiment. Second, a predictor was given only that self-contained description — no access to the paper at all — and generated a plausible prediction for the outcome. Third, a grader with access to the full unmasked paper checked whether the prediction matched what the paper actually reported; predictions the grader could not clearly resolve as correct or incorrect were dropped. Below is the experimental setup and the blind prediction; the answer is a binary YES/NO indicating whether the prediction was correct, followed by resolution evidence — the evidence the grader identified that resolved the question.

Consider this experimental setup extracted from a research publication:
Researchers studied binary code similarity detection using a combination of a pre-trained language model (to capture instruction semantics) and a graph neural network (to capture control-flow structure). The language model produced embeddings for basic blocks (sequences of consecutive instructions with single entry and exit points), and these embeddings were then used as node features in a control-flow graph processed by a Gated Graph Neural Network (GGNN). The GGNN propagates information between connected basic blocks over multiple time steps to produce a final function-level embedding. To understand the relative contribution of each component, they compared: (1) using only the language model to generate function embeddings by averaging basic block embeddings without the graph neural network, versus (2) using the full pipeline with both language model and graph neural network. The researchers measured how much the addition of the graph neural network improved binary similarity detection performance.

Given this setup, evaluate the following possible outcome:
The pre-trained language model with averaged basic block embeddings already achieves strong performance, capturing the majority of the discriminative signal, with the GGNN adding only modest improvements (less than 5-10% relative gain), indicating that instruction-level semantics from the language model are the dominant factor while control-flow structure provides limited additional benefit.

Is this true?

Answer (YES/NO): NO